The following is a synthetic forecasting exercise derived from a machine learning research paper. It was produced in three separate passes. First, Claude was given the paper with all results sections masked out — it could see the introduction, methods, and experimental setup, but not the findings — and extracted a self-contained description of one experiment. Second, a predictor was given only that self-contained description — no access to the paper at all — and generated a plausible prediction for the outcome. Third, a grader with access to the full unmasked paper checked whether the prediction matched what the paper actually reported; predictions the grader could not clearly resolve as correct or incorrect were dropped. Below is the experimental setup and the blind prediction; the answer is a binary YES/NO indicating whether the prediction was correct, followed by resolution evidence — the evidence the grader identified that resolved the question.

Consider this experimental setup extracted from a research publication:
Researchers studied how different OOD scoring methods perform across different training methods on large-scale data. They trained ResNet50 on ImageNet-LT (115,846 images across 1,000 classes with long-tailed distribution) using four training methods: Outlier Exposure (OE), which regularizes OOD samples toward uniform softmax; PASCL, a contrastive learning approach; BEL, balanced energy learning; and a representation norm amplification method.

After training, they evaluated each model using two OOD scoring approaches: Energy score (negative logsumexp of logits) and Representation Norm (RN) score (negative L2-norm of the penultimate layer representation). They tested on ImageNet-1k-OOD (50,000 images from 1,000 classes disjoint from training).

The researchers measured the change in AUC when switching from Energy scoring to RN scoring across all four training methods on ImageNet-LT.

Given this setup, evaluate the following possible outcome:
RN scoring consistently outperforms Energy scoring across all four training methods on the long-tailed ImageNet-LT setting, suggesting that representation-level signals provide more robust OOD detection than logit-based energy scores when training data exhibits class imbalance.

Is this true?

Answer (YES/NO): YES